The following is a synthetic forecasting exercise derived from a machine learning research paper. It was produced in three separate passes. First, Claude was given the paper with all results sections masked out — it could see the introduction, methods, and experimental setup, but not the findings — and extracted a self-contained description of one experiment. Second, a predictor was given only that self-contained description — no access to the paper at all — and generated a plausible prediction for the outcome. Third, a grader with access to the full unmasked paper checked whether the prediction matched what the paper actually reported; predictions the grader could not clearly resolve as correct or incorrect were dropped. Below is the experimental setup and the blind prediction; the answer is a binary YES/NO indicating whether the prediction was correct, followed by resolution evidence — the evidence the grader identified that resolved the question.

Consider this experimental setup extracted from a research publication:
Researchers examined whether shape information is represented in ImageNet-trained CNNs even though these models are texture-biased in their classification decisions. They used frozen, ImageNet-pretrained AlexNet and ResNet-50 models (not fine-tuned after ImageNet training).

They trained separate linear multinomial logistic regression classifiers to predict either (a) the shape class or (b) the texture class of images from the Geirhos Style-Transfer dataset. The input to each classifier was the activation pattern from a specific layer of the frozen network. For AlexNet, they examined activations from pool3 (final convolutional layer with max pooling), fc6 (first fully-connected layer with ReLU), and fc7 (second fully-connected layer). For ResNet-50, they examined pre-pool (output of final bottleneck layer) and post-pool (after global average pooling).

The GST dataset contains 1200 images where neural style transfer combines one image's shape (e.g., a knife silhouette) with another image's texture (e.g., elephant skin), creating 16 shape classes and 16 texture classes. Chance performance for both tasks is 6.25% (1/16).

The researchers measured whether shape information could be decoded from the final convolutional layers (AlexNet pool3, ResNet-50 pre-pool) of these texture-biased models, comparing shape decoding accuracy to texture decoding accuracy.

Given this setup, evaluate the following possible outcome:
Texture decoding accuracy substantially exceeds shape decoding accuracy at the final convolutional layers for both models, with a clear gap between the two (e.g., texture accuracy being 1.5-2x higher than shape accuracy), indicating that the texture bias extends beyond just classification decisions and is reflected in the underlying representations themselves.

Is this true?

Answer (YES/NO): NO